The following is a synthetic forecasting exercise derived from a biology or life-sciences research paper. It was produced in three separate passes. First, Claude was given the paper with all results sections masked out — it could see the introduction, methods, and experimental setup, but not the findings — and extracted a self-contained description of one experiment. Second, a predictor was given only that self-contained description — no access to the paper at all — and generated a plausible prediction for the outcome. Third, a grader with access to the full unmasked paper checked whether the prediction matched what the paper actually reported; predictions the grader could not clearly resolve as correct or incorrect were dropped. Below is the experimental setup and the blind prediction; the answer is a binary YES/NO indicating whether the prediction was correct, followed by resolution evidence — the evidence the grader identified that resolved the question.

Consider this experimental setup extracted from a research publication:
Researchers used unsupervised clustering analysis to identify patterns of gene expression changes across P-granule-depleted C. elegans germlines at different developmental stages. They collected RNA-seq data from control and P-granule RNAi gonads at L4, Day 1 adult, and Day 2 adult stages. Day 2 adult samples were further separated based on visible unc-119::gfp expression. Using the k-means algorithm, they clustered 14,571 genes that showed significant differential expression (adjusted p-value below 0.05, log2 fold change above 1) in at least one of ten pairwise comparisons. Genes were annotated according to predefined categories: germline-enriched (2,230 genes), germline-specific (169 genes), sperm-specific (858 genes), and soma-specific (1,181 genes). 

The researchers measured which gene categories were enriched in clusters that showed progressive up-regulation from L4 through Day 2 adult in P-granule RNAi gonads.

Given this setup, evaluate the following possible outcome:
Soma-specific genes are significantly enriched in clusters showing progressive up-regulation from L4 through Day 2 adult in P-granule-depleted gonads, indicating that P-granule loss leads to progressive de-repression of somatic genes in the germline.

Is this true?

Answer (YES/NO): NO